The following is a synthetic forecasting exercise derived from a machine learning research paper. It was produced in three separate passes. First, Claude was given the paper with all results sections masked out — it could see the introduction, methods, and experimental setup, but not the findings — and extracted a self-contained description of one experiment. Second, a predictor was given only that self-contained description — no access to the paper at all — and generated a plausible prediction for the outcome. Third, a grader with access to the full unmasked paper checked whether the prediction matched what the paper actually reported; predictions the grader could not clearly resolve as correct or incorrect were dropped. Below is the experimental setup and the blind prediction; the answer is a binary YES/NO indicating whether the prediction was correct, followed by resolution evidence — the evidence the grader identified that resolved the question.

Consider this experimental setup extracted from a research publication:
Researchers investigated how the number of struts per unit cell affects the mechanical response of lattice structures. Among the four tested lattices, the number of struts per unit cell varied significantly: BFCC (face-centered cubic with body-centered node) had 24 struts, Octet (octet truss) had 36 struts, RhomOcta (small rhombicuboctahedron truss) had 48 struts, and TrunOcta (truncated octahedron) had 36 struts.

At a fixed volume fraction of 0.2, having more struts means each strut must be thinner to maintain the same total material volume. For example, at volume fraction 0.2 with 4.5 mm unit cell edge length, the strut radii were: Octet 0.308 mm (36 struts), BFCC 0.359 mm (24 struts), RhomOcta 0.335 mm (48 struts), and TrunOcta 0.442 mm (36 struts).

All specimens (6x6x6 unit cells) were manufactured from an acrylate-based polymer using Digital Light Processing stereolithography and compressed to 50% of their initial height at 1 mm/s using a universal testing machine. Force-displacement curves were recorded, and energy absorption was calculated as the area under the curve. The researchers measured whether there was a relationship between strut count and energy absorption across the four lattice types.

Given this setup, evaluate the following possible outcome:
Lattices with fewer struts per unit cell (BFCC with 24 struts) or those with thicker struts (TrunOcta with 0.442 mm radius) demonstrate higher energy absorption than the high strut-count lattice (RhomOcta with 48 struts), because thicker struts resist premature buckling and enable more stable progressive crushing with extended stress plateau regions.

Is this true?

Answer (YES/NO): NO